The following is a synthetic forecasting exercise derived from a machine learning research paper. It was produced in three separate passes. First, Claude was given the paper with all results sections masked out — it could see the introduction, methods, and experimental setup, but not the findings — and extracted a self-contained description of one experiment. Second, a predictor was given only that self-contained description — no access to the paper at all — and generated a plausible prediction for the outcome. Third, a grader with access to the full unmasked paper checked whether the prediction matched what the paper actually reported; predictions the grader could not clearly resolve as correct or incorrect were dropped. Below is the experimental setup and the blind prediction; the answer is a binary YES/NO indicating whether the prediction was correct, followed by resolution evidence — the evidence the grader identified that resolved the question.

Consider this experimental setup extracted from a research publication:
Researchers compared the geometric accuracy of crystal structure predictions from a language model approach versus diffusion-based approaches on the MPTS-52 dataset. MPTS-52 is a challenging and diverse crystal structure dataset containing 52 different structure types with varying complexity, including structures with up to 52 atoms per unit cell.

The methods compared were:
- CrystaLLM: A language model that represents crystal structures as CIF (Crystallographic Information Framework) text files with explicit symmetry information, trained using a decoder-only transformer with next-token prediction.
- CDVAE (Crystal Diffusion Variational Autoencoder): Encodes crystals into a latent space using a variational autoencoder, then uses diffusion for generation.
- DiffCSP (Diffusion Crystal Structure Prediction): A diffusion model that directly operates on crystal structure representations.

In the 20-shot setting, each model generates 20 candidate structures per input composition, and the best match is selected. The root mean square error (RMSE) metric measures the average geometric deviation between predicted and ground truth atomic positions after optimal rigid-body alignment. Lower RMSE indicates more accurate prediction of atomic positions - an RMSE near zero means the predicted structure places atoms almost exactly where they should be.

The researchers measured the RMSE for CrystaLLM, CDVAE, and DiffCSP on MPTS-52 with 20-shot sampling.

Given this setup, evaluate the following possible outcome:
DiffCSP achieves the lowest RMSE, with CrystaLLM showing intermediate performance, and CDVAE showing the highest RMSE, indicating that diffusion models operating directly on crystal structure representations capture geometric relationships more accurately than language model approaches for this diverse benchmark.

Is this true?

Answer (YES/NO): NO